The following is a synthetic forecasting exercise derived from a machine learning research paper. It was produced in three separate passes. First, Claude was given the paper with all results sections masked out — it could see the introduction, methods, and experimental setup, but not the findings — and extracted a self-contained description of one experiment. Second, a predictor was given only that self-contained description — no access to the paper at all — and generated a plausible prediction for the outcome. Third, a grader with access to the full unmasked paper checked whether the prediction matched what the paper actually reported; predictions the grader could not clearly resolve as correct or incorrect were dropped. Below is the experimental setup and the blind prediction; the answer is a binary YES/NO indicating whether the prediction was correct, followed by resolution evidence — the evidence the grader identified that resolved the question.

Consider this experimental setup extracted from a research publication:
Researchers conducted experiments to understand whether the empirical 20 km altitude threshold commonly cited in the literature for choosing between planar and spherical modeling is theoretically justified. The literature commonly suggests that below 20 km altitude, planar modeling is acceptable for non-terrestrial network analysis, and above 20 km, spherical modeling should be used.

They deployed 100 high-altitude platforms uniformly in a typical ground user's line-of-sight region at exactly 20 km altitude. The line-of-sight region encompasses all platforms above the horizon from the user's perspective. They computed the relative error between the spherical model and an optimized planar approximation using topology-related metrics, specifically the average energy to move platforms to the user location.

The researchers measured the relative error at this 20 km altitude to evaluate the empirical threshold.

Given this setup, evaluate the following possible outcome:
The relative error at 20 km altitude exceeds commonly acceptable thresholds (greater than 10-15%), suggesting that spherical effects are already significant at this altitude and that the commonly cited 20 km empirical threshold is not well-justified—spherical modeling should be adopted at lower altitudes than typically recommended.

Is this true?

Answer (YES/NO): NO